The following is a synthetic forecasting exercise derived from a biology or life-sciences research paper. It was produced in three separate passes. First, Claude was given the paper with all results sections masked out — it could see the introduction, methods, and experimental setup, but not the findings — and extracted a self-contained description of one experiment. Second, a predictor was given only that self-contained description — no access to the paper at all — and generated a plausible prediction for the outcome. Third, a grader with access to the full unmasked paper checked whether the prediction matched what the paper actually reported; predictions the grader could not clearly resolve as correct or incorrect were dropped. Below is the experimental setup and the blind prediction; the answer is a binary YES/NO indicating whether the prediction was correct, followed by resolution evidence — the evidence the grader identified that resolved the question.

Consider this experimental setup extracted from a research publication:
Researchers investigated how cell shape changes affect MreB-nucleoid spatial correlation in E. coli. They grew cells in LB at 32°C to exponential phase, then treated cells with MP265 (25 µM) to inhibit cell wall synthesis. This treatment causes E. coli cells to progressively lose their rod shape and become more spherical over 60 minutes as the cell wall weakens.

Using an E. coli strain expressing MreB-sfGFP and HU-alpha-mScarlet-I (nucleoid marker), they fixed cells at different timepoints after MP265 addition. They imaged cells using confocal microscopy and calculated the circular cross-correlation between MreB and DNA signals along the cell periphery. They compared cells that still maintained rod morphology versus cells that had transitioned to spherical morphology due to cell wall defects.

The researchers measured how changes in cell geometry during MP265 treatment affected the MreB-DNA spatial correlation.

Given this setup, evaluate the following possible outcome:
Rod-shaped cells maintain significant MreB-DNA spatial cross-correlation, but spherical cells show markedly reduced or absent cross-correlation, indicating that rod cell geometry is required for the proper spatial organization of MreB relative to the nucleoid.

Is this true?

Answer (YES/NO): YES